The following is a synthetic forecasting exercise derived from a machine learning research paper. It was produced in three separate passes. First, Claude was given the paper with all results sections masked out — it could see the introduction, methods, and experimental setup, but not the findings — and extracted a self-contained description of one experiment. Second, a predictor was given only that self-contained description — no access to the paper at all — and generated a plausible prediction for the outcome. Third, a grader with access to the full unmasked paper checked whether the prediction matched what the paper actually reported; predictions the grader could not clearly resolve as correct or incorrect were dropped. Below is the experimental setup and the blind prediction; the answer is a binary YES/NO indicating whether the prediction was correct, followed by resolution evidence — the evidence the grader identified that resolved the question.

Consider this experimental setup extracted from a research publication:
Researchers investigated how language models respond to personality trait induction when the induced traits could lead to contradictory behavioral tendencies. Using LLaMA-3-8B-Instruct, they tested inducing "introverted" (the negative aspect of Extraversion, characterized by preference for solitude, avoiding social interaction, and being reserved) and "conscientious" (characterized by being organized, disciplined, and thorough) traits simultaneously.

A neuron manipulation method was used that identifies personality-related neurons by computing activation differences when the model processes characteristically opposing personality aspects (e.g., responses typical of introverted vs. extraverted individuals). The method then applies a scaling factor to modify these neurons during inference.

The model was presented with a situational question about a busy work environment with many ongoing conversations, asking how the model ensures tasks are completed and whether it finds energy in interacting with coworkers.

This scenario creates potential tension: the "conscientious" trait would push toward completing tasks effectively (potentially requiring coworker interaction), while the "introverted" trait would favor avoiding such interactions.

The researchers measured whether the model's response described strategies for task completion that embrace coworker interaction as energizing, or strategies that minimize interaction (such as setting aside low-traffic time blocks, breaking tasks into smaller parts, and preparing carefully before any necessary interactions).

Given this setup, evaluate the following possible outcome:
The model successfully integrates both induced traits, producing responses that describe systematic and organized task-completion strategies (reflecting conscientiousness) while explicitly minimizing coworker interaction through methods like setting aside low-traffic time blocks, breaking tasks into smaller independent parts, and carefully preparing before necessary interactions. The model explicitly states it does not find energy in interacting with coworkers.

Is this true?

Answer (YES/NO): NO